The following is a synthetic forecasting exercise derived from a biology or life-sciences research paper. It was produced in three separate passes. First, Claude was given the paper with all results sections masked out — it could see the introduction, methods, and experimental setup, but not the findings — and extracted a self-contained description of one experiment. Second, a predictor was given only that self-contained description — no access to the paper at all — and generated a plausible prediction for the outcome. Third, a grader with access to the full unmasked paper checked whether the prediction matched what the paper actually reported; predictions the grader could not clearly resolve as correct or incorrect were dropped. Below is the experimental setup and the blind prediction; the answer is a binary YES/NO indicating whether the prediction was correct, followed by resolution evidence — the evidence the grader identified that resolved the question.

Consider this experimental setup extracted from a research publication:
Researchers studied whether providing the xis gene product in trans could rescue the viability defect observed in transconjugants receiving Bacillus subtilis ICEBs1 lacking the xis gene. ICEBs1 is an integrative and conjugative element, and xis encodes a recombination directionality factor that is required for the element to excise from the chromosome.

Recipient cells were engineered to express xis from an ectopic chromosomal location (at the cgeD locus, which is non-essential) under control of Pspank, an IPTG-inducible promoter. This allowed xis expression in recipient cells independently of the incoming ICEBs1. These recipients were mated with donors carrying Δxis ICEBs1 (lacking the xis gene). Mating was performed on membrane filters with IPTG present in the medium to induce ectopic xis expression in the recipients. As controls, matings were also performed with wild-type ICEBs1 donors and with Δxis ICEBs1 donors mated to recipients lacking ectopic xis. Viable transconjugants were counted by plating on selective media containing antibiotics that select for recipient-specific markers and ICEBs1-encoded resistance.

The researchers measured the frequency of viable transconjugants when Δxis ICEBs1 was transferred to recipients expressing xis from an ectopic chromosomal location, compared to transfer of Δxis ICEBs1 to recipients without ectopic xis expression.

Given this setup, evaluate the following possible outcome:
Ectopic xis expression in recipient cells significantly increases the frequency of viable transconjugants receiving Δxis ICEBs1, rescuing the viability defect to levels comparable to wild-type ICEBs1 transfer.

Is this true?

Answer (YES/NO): YES